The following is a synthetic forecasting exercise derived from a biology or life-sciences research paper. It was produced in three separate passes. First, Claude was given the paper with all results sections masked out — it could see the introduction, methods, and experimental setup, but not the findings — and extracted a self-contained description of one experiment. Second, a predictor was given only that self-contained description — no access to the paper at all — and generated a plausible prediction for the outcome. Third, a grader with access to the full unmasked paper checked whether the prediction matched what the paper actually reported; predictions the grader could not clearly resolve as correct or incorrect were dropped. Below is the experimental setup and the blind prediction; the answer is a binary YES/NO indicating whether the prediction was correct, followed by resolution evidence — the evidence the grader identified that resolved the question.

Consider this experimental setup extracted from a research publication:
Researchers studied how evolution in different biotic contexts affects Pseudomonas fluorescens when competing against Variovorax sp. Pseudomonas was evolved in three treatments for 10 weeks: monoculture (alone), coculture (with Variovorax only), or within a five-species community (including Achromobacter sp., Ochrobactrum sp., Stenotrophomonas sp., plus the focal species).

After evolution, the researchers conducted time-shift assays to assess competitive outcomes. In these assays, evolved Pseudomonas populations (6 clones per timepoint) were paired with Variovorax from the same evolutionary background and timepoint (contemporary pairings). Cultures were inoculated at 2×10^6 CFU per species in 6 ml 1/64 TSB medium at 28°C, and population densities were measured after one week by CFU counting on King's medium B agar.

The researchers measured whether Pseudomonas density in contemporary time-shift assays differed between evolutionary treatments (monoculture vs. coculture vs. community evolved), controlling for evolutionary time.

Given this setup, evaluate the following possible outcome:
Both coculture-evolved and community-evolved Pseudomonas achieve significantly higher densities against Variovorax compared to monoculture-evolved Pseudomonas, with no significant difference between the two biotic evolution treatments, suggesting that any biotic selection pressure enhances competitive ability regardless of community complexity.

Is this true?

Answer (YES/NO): NO